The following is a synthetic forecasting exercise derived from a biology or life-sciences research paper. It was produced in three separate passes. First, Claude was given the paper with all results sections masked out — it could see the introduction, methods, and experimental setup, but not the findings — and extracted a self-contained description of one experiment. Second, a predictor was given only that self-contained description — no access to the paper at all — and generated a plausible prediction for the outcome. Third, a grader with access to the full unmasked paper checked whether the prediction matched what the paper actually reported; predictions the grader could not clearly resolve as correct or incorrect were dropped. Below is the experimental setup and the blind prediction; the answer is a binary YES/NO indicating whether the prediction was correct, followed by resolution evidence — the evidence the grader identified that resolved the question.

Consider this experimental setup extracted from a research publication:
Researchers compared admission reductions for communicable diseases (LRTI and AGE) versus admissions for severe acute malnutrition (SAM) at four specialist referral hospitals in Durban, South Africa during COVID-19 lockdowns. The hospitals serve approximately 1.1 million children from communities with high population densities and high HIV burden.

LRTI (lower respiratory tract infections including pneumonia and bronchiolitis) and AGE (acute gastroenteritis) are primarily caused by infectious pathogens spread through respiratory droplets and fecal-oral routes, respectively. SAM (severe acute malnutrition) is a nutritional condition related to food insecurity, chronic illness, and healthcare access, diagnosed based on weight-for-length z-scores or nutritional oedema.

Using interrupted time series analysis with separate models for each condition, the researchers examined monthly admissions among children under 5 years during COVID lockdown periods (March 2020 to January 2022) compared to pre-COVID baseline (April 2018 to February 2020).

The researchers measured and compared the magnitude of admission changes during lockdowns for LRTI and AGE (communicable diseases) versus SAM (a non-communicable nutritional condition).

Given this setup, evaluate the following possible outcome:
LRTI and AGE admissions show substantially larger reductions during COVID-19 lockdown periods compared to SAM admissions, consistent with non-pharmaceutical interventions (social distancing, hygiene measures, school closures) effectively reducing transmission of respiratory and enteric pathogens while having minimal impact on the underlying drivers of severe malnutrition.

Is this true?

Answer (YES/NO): YES